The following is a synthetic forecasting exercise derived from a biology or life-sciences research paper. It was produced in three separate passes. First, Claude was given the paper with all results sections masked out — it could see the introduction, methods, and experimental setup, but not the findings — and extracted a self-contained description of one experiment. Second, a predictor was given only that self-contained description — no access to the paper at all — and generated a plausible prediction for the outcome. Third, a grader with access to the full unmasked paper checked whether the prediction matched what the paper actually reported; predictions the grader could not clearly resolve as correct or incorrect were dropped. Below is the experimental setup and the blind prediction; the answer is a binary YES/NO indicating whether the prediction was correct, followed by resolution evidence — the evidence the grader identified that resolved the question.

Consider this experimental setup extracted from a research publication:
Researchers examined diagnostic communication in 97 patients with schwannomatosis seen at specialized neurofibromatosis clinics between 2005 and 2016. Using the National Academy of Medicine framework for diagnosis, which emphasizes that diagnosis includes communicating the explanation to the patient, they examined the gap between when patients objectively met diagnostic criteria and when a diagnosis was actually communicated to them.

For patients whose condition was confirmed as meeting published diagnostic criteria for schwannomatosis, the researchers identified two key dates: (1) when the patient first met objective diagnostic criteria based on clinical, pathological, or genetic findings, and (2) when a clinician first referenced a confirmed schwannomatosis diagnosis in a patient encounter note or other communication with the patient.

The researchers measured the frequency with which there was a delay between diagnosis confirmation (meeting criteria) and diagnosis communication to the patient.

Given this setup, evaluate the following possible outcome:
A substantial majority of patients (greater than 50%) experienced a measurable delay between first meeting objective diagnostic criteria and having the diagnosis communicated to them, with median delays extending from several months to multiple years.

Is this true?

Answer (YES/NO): NO